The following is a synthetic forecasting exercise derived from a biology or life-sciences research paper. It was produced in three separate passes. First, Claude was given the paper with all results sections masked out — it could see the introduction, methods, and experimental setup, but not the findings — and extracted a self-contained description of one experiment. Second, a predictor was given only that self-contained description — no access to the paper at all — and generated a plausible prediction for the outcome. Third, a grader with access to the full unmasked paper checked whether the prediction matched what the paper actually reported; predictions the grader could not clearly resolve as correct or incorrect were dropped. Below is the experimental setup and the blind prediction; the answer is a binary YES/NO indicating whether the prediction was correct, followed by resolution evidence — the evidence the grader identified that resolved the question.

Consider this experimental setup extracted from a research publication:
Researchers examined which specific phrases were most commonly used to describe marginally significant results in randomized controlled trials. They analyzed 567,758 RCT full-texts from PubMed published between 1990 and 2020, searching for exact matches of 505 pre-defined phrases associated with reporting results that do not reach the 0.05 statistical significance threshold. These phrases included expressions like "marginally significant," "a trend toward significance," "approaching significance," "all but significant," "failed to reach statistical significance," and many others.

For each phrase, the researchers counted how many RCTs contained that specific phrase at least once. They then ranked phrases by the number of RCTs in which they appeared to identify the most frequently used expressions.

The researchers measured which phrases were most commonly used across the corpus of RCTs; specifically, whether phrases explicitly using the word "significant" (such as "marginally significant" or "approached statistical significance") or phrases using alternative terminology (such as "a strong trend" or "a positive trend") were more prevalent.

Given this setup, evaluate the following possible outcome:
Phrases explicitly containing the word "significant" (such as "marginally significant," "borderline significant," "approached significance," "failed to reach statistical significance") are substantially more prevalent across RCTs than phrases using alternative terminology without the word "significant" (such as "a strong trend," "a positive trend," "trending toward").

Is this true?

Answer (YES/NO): YES